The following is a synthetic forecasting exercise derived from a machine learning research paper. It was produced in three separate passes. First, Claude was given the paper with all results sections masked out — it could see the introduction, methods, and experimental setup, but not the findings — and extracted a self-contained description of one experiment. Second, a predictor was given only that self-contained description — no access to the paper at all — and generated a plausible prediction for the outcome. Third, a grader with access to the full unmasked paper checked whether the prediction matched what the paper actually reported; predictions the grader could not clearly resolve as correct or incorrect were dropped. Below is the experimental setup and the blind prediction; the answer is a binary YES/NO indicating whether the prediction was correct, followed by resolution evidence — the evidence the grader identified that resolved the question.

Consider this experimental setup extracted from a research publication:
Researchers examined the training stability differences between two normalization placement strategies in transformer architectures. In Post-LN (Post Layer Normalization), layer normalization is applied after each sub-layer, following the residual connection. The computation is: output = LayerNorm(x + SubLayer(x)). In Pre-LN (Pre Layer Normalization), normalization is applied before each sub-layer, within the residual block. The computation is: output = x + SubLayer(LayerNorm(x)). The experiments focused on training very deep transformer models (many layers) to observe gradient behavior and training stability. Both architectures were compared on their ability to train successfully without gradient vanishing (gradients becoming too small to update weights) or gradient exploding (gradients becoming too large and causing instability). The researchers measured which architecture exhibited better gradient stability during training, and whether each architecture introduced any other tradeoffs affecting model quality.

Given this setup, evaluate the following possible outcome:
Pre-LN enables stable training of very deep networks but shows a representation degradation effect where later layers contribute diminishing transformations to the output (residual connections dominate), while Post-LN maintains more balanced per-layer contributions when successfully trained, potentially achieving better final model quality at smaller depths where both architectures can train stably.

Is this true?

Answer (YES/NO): NO